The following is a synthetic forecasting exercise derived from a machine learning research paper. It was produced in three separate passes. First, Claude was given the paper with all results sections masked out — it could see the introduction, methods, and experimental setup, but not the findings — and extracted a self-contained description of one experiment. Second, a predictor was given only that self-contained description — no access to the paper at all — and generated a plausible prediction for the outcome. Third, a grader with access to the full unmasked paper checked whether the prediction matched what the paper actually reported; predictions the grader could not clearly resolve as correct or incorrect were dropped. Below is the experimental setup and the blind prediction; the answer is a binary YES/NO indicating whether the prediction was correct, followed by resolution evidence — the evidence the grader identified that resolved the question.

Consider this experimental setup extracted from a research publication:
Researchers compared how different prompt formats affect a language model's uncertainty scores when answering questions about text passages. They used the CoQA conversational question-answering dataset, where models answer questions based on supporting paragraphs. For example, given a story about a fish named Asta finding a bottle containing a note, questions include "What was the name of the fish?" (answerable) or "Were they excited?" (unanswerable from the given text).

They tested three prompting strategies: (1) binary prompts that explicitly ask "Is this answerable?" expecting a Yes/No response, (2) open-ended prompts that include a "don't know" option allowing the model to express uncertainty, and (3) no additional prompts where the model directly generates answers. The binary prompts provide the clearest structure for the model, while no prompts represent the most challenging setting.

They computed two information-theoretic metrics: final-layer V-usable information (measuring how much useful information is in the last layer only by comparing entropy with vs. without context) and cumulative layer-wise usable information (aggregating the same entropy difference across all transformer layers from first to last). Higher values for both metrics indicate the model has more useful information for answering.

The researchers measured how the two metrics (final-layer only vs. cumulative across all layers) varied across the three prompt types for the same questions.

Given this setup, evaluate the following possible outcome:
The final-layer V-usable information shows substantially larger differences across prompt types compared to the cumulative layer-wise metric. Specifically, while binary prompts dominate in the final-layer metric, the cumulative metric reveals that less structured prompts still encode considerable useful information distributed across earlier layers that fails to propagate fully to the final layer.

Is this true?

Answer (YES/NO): NO